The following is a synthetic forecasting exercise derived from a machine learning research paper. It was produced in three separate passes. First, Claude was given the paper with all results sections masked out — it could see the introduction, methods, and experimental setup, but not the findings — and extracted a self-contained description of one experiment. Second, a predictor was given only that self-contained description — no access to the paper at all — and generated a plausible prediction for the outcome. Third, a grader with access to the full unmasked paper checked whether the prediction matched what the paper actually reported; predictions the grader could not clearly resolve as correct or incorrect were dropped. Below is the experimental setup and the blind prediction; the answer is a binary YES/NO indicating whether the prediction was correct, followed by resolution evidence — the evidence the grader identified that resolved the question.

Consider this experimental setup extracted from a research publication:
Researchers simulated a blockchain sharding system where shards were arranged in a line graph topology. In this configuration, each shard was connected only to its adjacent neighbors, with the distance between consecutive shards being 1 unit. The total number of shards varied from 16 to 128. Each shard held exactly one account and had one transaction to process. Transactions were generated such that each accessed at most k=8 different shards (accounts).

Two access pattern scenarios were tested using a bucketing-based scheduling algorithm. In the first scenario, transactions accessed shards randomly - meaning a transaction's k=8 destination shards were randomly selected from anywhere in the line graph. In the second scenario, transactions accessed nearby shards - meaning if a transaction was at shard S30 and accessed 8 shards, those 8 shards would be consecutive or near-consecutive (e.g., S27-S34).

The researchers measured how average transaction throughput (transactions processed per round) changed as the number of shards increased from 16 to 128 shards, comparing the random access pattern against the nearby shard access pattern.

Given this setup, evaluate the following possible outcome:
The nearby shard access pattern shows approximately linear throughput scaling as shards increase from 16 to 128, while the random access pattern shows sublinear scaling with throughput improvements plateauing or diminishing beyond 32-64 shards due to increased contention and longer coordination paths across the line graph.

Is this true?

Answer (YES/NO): NO